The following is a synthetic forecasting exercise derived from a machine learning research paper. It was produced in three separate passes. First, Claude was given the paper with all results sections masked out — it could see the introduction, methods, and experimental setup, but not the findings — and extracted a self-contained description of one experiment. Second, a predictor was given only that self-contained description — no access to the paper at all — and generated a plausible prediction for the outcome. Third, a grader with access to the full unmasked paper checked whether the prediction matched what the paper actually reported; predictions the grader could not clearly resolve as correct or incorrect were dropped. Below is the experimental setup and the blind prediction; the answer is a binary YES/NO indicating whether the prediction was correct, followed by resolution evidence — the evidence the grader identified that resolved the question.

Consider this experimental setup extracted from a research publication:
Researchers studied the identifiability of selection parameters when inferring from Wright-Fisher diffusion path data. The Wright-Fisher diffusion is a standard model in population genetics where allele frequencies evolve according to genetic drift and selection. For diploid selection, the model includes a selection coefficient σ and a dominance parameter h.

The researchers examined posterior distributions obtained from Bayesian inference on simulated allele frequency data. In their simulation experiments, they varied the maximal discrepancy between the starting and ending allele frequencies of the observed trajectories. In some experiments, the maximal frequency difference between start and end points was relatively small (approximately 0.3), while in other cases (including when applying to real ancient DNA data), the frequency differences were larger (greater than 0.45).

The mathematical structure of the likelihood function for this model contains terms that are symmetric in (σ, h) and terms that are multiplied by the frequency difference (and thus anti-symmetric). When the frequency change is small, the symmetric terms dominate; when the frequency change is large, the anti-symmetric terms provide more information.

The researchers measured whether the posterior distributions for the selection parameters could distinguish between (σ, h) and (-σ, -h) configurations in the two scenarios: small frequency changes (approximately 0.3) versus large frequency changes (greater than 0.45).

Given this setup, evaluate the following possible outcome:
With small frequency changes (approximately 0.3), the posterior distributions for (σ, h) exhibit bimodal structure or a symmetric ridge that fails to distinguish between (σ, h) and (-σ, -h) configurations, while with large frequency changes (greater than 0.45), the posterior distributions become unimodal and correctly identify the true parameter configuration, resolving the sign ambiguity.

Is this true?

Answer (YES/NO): YES